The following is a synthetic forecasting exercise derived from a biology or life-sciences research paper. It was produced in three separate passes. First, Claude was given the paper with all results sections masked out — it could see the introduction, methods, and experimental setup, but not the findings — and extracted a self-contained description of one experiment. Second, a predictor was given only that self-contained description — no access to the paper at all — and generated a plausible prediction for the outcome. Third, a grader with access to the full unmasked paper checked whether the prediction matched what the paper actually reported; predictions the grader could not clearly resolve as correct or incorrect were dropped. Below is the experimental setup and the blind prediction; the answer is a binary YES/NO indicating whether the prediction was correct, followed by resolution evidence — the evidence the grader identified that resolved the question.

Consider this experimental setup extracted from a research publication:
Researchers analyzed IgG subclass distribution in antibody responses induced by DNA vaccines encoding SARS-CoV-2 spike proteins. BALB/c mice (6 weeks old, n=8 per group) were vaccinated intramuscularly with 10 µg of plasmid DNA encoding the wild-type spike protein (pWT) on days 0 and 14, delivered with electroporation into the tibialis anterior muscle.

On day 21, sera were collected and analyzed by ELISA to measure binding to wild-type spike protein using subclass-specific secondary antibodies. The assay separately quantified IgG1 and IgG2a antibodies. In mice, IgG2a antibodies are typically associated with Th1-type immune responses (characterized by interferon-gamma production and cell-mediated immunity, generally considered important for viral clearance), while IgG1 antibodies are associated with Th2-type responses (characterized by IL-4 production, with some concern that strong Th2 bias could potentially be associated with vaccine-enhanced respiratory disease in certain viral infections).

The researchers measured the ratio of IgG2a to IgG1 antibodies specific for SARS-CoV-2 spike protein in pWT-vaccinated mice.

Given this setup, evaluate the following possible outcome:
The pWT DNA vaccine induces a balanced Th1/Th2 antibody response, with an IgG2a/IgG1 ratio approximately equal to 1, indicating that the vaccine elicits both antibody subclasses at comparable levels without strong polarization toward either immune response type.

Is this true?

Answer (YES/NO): NO